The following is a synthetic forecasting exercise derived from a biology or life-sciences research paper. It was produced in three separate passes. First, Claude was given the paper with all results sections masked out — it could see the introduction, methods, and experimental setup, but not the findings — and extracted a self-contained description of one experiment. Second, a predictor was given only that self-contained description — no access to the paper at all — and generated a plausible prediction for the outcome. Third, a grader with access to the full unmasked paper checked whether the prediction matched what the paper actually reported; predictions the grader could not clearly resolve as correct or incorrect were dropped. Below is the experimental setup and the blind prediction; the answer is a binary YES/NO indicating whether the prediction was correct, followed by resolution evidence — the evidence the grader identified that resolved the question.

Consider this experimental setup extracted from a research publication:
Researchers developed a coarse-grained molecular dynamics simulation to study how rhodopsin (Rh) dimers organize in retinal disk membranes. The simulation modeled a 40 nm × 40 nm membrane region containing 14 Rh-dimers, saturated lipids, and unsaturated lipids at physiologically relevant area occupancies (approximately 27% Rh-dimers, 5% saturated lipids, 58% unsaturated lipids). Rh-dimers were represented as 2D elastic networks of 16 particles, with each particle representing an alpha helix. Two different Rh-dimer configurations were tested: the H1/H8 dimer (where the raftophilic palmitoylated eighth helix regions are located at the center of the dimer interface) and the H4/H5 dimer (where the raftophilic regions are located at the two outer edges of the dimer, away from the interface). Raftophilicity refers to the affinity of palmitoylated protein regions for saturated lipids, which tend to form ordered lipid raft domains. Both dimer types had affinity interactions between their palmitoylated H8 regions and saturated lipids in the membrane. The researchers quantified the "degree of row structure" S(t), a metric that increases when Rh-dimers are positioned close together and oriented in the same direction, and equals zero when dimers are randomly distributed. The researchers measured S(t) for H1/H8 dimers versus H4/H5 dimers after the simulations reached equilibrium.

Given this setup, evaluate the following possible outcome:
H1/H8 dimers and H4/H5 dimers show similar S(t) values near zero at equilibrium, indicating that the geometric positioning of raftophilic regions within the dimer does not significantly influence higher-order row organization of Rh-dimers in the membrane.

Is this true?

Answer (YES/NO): NO